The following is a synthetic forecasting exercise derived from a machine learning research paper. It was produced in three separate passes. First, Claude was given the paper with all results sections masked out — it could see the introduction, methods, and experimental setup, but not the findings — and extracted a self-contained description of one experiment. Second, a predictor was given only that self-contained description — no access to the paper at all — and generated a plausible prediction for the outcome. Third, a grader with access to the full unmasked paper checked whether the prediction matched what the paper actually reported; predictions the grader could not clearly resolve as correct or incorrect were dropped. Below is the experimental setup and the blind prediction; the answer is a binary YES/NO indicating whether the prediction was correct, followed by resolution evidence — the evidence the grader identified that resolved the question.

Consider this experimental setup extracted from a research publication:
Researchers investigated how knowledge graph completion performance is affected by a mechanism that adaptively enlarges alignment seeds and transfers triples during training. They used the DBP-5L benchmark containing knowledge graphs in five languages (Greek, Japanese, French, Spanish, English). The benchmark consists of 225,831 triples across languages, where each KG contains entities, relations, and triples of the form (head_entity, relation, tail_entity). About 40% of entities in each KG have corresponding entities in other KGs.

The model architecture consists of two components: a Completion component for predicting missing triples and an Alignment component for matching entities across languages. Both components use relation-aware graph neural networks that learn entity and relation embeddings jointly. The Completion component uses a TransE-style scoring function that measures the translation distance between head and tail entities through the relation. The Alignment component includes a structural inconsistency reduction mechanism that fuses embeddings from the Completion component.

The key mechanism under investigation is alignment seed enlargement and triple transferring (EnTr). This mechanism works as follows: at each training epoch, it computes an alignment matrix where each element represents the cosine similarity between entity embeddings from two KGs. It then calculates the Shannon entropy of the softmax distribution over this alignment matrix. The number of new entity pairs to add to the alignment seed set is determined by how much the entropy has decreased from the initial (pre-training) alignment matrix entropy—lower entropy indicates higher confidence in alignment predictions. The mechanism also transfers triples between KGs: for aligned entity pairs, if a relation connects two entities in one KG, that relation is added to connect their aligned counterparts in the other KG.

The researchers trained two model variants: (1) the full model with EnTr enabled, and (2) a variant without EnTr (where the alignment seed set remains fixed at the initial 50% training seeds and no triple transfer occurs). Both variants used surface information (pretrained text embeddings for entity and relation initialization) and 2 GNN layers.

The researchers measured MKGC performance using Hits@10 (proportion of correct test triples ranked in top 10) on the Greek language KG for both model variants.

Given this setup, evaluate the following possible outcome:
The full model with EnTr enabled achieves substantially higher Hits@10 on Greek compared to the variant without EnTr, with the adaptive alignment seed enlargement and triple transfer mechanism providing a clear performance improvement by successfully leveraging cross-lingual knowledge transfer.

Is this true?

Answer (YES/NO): YES